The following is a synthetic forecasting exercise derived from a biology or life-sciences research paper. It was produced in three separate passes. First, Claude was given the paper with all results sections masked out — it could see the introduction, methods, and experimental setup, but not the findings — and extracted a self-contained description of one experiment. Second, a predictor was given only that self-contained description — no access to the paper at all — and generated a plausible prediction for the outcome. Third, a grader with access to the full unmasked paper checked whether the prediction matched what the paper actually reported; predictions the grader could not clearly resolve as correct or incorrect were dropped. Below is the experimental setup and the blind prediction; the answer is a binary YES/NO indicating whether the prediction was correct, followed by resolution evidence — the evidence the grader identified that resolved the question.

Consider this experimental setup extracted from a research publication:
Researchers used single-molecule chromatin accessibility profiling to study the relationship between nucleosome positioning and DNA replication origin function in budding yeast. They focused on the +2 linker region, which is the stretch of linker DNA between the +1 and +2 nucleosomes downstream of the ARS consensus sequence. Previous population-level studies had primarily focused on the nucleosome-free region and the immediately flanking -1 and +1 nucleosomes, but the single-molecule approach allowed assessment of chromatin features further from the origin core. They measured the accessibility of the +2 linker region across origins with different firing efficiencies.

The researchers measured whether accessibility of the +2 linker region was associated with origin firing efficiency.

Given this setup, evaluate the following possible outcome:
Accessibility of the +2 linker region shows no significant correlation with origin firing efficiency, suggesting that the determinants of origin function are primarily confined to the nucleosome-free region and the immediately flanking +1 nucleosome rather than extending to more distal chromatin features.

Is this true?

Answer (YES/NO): NO